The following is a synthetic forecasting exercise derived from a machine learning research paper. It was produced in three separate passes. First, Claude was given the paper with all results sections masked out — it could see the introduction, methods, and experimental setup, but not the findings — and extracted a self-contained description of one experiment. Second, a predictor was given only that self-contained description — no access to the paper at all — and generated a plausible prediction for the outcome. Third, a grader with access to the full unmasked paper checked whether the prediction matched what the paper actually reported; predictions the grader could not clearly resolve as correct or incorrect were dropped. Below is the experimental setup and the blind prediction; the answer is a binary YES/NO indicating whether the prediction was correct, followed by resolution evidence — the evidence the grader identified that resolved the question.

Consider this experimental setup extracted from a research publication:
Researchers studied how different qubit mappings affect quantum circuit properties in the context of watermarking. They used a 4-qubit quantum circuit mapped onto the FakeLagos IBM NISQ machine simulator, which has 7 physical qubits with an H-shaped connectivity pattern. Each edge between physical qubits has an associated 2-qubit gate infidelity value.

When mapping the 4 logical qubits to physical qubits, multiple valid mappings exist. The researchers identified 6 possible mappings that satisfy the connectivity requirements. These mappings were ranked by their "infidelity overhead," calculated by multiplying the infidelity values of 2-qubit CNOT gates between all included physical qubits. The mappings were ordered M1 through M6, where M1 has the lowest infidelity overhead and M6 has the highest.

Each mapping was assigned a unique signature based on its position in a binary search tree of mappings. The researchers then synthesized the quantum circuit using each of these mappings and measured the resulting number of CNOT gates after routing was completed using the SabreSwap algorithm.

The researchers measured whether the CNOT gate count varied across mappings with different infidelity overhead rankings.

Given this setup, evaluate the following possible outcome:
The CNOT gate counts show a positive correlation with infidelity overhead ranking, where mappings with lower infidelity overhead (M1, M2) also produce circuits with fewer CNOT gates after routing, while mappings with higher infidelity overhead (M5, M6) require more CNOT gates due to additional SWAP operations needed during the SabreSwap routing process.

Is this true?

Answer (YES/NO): NO